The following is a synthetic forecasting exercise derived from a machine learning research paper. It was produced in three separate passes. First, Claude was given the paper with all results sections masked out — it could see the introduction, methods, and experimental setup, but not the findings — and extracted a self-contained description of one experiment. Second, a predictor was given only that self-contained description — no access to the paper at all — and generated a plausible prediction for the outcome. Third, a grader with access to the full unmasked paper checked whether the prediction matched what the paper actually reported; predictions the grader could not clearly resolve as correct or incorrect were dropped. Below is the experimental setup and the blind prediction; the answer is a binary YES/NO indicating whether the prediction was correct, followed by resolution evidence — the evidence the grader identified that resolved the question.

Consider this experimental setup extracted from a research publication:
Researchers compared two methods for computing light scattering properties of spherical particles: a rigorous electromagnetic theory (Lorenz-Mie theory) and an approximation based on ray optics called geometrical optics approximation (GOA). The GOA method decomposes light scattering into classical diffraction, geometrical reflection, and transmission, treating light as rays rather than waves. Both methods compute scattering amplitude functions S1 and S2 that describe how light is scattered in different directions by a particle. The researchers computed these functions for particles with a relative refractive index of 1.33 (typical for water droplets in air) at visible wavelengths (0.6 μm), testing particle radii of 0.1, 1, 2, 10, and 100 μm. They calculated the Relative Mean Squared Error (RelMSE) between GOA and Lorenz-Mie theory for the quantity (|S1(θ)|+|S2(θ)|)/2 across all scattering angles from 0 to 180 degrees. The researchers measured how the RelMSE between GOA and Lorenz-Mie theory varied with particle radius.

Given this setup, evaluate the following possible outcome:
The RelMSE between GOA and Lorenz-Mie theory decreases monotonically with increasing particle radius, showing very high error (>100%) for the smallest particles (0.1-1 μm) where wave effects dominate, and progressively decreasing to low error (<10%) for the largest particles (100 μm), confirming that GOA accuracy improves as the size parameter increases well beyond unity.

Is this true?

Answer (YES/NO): NO